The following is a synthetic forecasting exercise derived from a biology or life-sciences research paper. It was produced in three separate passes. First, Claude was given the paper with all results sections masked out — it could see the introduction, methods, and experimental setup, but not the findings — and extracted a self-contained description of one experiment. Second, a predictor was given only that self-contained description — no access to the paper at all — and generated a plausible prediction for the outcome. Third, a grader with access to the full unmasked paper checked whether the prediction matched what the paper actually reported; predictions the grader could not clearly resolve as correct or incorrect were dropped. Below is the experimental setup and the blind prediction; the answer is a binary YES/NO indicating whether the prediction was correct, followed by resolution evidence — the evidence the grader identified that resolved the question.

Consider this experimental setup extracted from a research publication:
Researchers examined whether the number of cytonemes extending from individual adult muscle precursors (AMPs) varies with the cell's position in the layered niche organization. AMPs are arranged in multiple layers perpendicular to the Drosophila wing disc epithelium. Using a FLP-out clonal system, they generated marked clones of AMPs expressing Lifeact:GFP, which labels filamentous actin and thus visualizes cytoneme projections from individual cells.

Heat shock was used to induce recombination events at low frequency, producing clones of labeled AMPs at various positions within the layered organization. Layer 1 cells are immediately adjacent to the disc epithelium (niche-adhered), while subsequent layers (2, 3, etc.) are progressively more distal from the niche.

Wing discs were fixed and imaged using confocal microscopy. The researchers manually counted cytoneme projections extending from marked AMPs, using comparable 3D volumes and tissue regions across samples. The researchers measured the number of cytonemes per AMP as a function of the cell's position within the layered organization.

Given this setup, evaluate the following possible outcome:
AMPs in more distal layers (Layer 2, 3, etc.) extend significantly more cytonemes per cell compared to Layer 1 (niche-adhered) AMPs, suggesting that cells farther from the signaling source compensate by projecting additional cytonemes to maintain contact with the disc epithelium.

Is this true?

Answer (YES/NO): NO